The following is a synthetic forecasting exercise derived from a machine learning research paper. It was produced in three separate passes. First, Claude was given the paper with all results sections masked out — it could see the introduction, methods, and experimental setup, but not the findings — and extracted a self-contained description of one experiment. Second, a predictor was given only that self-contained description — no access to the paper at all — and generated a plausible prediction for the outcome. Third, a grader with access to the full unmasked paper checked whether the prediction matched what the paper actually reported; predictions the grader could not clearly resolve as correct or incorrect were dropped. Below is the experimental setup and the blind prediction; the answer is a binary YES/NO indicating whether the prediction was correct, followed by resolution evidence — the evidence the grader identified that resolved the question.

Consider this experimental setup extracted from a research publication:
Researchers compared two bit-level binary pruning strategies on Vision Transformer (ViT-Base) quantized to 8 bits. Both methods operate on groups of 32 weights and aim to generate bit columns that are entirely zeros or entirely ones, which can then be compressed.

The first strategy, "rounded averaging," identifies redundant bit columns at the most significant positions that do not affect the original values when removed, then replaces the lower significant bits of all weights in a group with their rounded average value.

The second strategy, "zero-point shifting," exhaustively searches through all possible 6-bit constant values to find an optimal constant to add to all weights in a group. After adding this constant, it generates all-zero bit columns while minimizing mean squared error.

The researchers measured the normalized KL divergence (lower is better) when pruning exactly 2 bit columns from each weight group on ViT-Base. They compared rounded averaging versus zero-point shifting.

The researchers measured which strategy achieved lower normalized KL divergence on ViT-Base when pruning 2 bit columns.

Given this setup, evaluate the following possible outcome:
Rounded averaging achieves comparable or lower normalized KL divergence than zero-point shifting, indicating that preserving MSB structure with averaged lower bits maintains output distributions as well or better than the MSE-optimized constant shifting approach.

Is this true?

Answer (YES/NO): YES